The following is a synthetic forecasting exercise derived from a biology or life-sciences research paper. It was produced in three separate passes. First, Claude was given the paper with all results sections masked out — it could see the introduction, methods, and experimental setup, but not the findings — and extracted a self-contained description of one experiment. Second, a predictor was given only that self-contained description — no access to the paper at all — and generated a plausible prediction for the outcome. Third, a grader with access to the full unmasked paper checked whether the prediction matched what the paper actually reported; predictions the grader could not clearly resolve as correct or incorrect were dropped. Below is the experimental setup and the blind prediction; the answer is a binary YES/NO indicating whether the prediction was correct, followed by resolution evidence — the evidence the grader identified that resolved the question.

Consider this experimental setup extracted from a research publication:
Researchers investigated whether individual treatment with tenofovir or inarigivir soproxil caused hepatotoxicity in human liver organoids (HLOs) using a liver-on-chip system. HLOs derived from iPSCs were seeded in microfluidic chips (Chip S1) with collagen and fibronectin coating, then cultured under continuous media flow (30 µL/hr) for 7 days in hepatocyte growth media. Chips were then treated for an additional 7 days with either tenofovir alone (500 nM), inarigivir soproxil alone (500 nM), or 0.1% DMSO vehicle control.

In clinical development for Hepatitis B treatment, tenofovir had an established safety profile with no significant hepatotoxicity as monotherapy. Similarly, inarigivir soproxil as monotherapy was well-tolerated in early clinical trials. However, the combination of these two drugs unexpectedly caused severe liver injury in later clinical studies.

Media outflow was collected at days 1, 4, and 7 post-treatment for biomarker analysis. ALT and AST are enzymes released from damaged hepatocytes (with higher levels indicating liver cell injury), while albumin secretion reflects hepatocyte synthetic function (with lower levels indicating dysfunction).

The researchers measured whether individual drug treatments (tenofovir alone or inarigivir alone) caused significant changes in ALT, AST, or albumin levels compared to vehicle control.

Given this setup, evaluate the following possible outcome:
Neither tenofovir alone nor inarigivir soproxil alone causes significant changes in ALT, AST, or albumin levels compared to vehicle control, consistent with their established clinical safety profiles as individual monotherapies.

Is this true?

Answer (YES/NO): YES